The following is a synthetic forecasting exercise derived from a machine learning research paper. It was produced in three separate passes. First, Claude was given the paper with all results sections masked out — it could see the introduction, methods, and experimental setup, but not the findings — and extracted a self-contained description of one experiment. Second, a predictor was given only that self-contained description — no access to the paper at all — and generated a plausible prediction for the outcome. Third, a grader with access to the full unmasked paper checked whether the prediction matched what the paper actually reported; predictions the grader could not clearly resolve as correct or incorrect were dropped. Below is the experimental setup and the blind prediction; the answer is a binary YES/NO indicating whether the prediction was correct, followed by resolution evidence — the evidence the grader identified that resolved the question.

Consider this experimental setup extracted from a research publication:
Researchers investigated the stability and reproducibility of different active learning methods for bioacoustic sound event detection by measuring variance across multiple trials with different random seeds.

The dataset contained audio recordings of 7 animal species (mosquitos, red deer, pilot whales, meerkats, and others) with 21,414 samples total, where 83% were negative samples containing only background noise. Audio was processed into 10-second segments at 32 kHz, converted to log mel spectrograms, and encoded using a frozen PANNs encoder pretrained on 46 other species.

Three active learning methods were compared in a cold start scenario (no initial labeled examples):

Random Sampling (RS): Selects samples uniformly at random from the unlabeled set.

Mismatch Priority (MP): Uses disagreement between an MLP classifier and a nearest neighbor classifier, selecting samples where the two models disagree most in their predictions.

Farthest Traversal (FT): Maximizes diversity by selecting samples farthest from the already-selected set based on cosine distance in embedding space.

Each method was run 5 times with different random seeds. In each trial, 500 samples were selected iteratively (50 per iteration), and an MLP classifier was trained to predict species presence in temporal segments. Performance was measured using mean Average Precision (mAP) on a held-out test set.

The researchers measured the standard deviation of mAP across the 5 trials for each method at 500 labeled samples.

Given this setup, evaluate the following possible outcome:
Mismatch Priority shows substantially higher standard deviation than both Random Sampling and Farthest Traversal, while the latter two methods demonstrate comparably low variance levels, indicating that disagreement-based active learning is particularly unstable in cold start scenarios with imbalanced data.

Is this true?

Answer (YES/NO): NO